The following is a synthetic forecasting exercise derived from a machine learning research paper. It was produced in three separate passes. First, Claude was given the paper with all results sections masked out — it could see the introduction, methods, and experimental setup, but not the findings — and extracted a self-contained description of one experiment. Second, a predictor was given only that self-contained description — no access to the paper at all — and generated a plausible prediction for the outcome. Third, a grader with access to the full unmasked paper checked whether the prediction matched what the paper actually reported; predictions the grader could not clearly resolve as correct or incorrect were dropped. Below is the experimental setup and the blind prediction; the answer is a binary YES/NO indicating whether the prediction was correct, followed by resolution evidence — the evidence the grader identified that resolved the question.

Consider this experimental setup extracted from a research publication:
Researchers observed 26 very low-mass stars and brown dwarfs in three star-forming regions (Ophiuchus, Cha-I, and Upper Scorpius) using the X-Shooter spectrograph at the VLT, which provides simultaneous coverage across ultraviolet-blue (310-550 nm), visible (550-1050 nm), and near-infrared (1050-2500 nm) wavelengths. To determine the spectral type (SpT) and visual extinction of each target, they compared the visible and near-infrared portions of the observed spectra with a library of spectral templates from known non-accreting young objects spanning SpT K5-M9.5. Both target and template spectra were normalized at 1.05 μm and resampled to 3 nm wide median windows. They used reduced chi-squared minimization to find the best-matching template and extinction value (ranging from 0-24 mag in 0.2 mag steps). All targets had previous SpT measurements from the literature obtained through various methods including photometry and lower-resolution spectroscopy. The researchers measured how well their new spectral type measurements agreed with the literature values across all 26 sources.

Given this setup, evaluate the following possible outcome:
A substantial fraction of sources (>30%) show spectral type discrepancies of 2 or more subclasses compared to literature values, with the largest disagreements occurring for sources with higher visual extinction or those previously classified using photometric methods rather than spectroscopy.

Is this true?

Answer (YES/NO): NO